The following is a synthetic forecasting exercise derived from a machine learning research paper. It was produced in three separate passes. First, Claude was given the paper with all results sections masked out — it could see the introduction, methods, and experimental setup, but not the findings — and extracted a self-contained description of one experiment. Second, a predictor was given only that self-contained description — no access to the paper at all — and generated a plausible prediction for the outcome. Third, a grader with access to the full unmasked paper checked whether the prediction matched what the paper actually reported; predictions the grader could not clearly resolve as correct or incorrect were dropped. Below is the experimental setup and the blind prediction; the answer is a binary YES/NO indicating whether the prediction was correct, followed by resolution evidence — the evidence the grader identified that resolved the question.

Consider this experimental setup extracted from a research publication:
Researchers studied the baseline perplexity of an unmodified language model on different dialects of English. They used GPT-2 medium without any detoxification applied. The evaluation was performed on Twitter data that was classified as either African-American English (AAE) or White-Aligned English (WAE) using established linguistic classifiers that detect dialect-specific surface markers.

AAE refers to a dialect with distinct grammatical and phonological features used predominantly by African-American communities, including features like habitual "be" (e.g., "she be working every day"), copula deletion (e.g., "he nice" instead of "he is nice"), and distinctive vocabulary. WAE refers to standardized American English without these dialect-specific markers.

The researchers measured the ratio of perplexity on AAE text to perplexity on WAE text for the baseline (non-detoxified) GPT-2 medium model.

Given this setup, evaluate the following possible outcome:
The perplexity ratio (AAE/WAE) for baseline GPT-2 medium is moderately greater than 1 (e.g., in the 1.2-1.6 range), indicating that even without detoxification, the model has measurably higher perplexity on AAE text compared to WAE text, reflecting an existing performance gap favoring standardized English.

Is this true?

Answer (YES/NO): NO